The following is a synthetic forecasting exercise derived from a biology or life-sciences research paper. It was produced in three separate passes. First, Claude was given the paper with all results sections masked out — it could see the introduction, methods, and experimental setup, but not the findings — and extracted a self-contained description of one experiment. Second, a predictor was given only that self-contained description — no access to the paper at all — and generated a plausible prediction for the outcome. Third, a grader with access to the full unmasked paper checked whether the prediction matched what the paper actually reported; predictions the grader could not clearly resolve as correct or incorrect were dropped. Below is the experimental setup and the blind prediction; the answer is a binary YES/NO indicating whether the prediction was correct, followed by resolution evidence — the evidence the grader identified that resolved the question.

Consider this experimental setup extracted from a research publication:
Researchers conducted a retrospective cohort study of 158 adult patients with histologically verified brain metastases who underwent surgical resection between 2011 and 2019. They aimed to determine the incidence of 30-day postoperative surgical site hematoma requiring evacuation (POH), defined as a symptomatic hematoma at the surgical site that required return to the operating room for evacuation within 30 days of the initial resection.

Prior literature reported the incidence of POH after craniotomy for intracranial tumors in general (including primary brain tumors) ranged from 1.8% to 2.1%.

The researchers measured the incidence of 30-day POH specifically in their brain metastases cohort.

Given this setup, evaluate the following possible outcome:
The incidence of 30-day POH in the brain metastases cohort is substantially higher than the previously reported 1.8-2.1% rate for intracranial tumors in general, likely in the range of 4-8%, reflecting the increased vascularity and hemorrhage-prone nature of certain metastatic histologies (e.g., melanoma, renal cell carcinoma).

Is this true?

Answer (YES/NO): NO